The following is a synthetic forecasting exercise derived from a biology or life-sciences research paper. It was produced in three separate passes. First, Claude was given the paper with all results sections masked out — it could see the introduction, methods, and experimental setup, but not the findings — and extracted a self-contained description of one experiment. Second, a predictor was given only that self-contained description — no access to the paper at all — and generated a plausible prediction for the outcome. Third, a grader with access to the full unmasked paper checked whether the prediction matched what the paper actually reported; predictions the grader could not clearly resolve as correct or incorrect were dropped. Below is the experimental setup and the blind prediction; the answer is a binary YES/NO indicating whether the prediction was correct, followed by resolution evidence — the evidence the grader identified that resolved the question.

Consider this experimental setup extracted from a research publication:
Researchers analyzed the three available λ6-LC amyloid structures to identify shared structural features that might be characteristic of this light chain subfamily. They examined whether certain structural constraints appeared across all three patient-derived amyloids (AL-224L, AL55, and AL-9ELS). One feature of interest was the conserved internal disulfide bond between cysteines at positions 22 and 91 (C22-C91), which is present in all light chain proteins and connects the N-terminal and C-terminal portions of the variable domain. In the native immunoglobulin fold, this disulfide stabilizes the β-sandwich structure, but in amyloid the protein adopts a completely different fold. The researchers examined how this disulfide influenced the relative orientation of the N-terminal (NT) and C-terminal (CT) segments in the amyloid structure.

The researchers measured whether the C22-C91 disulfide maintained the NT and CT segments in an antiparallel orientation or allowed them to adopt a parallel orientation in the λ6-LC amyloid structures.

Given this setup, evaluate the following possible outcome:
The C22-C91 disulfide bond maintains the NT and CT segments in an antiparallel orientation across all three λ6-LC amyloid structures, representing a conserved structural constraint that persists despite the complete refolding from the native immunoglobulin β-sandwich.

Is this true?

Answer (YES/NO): YES